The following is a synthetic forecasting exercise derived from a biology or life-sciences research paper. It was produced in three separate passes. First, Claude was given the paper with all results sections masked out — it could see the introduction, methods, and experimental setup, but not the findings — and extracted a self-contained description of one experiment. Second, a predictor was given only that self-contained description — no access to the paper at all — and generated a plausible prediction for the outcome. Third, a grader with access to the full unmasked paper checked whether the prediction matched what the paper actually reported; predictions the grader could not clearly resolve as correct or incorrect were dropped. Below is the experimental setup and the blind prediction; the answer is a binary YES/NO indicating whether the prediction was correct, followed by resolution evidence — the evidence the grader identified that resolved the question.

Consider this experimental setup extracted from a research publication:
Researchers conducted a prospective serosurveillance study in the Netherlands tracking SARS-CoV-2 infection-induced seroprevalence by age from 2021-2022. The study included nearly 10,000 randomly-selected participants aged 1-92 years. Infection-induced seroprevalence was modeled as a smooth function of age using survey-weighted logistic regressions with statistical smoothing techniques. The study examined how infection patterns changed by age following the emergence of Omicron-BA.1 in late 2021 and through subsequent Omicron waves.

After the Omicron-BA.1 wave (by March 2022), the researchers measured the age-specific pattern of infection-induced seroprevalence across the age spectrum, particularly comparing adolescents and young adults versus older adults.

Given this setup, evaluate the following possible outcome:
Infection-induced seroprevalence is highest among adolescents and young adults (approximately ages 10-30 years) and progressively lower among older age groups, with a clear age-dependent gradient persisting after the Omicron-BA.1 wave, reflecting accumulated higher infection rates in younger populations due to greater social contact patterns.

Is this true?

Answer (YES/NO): YES